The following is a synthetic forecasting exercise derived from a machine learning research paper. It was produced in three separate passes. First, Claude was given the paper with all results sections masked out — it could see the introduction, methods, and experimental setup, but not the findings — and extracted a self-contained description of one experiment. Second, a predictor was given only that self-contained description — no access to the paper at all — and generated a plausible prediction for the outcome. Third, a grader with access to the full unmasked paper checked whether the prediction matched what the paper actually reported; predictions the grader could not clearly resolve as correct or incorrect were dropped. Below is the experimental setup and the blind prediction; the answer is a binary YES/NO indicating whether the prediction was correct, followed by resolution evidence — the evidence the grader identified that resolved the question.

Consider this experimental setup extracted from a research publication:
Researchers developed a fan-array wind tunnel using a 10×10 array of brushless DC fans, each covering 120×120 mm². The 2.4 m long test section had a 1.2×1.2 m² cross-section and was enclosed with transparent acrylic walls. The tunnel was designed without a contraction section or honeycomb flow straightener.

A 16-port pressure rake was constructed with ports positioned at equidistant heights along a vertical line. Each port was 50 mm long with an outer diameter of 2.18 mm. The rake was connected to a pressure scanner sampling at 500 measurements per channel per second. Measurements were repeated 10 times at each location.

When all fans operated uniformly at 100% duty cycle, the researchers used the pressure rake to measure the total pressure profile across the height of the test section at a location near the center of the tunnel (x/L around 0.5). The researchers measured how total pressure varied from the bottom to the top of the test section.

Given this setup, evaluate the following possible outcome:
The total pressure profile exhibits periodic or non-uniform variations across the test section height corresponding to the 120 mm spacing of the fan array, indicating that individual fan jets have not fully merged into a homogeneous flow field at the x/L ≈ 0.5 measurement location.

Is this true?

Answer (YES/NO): NO